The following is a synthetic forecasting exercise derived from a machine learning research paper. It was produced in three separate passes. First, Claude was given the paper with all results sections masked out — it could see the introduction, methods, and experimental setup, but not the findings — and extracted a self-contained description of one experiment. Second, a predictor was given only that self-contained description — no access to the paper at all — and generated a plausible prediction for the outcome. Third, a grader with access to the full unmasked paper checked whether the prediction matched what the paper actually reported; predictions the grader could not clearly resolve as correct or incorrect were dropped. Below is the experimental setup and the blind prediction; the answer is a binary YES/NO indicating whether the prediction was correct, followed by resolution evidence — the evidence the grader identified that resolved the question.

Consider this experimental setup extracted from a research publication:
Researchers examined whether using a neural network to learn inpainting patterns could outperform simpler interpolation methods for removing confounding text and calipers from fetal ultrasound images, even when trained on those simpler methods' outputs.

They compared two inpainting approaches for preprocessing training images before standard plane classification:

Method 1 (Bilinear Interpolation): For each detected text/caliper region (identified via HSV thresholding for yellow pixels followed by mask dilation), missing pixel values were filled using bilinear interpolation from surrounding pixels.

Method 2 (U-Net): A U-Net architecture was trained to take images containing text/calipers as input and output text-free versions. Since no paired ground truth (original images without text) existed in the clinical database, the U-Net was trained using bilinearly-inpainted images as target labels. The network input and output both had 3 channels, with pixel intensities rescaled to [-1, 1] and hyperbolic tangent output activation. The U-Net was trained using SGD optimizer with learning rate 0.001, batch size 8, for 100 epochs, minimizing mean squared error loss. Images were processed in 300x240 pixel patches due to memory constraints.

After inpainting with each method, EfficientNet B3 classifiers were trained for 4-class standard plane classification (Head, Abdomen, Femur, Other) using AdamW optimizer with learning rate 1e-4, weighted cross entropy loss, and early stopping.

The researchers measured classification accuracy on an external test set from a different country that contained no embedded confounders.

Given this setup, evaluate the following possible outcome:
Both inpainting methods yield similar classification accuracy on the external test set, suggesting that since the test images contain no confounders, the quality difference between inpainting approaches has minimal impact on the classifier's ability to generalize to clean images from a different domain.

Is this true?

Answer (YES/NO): YES